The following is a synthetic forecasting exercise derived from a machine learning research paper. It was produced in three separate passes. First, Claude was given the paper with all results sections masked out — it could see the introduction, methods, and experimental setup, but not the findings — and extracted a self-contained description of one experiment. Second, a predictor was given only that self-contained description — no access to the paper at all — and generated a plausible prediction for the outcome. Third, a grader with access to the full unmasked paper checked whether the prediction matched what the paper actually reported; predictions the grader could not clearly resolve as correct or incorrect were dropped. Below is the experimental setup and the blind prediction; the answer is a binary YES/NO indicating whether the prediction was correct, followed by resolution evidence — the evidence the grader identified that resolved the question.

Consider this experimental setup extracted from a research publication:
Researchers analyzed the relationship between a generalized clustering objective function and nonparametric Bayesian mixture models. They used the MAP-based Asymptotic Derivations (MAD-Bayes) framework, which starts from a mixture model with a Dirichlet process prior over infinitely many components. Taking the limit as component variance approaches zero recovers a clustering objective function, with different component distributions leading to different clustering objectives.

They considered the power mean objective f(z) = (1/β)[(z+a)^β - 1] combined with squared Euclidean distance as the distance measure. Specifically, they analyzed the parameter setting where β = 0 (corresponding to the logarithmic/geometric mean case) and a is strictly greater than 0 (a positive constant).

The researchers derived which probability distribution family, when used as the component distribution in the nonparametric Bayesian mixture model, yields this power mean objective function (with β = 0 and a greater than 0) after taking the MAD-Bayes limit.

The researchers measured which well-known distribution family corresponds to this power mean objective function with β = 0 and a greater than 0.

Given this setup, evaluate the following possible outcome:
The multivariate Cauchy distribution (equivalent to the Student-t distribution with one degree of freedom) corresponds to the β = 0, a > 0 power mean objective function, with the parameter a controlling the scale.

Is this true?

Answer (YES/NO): NO